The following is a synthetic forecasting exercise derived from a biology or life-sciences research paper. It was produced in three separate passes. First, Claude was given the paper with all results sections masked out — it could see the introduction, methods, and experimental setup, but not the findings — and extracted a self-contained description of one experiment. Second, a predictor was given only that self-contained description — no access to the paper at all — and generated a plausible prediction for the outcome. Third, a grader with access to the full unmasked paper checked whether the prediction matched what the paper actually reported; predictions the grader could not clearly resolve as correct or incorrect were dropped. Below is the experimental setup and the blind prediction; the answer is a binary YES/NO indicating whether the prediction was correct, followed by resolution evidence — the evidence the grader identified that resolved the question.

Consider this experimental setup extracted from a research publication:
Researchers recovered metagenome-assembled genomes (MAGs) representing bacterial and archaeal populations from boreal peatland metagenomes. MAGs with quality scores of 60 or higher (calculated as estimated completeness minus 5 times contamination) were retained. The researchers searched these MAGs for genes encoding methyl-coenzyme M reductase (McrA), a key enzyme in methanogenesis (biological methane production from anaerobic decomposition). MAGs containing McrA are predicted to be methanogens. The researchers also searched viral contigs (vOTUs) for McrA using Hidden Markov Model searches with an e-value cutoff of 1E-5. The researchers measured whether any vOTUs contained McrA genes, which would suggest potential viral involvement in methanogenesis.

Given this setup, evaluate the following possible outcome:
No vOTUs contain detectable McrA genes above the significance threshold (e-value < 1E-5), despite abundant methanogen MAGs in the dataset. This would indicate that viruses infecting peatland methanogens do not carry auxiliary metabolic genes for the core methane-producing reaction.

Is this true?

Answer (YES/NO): YES